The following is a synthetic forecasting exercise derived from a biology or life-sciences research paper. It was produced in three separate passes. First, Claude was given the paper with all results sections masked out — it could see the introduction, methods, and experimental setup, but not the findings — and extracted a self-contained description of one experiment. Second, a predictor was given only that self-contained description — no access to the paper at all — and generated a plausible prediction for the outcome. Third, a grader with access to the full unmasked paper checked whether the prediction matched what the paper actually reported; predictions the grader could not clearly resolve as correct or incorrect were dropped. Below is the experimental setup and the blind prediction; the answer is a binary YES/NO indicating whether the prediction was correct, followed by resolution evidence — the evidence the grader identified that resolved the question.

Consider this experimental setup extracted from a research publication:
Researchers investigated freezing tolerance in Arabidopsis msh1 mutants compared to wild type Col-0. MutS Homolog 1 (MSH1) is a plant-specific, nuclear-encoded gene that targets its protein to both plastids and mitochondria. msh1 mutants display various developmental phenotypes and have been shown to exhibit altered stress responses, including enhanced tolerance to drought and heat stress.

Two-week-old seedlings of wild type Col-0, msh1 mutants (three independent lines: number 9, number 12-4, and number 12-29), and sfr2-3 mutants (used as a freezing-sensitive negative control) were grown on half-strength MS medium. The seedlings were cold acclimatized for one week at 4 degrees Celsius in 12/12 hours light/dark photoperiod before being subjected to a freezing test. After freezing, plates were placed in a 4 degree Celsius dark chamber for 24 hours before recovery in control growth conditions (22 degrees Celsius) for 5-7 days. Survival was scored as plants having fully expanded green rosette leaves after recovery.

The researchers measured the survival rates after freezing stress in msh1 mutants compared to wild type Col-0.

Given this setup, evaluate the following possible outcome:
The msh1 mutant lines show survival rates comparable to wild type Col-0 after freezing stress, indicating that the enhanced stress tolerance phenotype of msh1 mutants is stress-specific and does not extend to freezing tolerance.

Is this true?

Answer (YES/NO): NO